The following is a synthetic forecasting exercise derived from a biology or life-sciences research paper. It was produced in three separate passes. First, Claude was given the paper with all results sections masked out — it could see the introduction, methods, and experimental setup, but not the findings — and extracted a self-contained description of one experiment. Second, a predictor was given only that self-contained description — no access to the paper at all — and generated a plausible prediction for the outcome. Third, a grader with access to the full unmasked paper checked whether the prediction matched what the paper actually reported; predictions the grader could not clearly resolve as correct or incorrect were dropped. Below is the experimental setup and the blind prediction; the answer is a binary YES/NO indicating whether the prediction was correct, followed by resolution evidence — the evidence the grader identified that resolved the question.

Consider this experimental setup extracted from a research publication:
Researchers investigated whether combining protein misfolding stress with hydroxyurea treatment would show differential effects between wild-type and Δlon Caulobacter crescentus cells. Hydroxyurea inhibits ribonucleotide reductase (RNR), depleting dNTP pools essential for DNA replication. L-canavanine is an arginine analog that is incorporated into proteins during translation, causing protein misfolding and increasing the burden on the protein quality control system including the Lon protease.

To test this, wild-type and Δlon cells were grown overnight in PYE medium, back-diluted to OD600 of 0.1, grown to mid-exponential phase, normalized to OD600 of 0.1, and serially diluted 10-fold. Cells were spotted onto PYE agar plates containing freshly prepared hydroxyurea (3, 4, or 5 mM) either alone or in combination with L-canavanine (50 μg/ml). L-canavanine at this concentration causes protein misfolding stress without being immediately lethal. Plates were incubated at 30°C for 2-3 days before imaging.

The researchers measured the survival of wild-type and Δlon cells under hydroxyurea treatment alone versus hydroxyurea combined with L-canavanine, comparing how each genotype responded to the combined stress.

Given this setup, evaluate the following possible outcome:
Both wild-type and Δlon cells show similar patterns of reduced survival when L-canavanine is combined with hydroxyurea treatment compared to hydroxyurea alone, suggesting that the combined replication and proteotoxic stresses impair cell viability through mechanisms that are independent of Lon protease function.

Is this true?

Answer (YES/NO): NO